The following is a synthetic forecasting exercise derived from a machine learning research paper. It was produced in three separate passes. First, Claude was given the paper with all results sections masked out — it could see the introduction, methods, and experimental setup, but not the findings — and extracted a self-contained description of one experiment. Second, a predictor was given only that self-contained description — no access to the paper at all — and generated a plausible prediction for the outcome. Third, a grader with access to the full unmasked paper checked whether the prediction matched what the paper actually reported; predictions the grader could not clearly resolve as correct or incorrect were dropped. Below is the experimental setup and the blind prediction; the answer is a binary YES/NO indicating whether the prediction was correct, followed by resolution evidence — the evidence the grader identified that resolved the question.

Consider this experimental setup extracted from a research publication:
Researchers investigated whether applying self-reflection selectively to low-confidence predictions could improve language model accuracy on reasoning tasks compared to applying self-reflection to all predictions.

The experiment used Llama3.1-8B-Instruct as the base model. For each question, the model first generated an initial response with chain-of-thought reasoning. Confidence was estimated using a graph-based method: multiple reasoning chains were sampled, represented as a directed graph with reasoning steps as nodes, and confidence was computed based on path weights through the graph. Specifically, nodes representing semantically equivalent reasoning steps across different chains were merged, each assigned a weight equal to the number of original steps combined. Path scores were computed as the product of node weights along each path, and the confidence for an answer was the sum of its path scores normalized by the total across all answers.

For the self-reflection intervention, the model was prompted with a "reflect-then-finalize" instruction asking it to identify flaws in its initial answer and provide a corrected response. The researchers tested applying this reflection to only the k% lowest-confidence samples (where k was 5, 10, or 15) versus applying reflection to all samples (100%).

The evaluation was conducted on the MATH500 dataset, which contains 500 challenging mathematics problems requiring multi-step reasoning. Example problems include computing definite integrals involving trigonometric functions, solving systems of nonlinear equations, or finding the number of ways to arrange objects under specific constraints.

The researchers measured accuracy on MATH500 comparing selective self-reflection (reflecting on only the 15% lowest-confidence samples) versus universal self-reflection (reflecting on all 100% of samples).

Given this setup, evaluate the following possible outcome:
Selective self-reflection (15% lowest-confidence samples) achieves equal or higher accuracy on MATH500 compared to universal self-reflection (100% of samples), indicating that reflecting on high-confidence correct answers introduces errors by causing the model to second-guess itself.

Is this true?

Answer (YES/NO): YES